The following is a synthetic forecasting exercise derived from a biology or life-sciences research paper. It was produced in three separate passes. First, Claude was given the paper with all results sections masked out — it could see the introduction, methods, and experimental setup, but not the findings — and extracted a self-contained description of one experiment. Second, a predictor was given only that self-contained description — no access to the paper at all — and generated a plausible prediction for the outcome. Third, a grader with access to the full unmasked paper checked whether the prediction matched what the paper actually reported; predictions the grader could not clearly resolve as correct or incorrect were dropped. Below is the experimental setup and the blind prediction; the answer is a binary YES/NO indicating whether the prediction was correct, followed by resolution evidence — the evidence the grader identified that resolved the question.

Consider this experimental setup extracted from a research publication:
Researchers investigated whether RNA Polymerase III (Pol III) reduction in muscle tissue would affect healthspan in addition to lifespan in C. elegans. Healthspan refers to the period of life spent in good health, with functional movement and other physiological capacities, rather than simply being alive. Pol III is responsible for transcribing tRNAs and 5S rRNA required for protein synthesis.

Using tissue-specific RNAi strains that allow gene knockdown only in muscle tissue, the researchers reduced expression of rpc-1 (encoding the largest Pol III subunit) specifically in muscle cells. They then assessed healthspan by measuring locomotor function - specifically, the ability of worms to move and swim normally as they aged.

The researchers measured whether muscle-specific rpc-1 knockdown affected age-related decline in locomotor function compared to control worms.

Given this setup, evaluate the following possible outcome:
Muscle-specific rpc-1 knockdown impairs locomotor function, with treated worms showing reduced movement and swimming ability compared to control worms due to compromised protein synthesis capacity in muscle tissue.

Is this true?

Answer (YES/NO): NO